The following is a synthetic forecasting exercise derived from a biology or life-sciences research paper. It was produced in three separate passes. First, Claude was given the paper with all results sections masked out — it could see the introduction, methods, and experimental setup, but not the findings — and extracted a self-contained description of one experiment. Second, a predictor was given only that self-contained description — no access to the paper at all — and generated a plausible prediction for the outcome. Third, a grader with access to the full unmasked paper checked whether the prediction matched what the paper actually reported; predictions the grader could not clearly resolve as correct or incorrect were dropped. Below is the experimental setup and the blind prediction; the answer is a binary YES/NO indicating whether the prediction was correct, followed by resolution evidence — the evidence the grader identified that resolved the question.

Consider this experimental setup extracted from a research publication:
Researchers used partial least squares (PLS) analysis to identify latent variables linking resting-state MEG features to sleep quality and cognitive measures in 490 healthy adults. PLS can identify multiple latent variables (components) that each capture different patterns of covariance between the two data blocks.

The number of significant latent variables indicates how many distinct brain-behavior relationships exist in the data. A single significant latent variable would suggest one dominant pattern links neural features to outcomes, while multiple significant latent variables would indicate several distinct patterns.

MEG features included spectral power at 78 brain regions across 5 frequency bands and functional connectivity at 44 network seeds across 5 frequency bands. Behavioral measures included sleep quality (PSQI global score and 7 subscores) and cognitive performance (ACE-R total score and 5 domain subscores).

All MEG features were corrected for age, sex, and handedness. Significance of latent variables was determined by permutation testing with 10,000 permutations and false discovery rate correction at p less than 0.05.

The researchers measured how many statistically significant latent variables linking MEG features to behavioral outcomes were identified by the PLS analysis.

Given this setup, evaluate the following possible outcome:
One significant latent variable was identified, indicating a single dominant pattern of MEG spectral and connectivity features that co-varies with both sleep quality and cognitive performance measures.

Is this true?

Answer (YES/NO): YES